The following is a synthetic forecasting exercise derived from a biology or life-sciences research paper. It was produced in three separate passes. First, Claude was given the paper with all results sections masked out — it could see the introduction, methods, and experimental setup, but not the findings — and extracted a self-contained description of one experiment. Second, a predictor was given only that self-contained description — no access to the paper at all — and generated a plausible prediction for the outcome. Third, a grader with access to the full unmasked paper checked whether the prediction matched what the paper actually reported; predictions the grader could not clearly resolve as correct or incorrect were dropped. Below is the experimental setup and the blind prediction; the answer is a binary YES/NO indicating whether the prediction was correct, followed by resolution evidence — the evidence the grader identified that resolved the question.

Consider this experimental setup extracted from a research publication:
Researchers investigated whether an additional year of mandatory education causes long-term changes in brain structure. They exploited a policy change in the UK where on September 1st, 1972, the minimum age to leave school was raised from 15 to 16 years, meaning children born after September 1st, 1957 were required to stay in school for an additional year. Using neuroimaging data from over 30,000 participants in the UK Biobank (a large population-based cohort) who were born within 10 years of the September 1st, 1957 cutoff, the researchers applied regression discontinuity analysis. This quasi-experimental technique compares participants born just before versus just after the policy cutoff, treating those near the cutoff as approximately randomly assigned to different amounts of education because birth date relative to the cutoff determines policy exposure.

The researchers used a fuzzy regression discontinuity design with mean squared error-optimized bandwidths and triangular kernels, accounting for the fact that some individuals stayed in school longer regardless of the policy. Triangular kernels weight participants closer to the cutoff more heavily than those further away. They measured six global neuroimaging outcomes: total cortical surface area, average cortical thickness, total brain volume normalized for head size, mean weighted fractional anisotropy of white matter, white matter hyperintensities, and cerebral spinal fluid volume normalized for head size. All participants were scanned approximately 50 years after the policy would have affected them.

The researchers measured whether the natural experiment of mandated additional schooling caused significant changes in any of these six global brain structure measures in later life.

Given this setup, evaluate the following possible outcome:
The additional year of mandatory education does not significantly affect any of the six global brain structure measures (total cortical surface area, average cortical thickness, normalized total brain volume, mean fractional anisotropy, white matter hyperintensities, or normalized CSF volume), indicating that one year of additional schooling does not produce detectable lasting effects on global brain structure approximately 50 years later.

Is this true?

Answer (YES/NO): YES